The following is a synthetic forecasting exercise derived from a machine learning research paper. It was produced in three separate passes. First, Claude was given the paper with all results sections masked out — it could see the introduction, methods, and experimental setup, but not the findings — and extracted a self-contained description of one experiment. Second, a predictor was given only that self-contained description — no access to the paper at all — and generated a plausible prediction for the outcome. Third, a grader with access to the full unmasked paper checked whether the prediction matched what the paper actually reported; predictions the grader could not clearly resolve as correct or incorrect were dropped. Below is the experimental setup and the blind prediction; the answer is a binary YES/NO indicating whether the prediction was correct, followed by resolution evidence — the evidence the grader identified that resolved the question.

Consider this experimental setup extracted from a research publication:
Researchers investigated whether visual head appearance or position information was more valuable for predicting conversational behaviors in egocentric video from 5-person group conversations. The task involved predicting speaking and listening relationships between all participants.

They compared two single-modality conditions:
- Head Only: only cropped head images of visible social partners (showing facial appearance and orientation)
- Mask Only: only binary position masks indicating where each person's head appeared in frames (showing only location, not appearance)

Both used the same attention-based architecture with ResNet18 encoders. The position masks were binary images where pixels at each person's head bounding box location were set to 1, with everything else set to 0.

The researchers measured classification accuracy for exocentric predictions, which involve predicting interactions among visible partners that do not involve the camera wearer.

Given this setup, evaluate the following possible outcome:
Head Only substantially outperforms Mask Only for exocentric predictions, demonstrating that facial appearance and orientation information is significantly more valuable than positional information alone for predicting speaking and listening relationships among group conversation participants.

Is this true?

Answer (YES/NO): NO